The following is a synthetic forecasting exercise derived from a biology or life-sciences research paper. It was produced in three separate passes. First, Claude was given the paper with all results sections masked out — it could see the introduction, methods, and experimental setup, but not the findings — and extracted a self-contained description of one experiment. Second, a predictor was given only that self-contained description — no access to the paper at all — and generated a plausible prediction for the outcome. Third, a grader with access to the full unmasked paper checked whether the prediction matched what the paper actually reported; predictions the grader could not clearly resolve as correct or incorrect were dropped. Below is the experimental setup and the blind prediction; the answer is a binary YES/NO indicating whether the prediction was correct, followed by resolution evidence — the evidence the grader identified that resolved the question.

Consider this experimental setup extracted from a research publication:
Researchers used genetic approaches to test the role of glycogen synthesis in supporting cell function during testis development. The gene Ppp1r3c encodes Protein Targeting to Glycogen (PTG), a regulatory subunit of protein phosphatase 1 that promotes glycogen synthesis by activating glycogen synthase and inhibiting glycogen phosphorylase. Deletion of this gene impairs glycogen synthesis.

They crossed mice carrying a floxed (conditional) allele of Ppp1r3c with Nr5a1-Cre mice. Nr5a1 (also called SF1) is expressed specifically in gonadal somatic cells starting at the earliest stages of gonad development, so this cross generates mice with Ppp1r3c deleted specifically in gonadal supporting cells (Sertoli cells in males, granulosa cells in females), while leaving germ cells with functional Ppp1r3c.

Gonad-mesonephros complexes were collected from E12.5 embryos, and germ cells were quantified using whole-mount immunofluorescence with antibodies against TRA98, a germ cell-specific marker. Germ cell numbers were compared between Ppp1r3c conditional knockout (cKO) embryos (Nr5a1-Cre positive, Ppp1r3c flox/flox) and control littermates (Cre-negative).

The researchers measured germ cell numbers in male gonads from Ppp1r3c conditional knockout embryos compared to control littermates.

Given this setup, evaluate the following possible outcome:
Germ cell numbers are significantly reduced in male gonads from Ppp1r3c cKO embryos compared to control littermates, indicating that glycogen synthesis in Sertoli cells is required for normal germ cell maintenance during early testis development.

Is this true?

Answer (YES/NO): YES